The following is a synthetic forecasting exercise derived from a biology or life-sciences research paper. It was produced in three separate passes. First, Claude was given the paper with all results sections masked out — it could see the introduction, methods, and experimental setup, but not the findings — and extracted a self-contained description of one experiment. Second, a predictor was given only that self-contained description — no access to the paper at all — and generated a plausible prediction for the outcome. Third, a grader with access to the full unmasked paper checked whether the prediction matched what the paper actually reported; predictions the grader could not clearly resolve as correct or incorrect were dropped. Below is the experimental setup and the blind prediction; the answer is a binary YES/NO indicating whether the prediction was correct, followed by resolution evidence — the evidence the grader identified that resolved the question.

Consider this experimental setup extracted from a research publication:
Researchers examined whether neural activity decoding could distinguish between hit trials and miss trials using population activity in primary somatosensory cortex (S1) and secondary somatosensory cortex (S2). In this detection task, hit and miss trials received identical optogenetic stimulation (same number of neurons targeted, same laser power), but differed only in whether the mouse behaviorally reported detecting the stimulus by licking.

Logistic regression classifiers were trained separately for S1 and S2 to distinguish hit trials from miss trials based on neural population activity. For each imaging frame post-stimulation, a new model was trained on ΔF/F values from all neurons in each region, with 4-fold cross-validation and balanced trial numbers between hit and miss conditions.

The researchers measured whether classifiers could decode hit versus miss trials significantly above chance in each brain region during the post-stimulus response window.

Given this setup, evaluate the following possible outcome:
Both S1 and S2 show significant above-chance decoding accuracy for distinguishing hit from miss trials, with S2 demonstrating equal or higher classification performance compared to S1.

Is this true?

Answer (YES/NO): NO